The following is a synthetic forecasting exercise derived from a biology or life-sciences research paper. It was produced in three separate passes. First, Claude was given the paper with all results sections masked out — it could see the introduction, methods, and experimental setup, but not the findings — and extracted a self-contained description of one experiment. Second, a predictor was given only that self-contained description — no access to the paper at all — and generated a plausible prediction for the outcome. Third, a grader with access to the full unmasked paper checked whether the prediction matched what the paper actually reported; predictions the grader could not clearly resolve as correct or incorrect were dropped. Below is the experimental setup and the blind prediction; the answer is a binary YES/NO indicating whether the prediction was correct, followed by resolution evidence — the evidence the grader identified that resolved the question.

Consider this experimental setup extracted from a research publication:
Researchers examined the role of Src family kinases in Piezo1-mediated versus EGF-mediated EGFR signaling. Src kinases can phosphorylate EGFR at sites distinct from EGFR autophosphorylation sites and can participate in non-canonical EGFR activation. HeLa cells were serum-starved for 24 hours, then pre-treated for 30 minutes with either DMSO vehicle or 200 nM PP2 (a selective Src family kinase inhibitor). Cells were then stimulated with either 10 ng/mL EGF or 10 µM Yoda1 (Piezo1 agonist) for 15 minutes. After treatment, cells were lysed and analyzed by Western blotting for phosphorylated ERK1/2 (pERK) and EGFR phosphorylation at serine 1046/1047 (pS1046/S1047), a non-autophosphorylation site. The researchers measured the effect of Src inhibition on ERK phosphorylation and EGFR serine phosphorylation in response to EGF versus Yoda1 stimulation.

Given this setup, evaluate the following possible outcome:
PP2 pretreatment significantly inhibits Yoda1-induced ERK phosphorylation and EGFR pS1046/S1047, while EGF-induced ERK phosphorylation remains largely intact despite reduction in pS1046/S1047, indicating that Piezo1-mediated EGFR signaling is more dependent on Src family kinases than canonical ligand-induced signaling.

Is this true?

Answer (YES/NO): NO